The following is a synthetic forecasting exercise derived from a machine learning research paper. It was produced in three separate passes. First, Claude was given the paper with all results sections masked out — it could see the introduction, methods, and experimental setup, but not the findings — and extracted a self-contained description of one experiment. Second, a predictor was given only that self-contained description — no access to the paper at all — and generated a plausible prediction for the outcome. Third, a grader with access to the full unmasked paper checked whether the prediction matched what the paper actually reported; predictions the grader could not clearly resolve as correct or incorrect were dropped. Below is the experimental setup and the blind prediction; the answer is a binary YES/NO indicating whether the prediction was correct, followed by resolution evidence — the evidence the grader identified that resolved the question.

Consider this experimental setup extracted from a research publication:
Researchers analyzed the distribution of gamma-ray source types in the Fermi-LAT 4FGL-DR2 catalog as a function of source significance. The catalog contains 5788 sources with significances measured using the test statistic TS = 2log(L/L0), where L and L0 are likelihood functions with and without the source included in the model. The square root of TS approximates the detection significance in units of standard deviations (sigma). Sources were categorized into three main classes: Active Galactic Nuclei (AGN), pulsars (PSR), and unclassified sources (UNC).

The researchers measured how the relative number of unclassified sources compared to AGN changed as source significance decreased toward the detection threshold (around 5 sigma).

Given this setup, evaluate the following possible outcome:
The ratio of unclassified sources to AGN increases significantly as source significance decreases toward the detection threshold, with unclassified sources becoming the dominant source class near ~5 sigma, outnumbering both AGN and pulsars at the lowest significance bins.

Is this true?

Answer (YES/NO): NO